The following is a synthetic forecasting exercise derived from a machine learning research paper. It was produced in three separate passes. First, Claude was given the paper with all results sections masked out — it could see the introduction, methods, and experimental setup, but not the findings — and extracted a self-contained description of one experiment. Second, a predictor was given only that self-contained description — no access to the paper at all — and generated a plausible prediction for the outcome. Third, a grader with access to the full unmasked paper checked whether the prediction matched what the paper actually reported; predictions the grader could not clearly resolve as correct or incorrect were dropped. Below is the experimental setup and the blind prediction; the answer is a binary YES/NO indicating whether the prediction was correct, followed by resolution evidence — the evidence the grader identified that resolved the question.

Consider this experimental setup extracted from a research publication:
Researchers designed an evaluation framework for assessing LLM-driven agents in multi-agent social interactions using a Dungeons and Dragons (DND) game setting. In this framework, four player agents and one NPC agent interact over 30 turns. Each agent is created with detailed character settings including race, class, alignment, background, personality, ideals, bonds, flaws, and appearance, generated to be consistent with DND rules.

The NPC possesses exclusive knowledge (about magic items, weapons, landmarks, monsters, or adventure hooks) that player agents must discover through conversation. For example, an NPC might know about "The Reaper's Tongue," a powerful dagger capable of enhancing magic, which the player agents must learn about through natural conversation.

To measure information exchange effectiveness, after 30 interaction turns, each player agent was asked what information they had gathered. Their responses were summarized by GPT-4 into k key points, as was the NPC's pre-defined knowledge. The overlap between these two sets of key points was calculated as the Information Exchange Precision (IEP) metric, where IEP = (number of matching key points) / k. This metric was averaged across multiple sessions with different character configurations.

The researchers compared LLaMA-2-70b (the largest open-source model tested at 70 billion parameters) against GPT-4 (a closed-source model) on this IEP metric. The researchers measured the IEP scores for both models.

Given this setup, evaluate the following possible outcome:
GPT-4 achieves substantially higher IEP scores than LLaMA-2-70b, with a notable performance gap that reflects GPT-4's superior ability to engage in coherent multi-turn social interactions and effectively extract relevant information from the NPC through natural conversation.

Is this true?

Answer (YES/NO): YES